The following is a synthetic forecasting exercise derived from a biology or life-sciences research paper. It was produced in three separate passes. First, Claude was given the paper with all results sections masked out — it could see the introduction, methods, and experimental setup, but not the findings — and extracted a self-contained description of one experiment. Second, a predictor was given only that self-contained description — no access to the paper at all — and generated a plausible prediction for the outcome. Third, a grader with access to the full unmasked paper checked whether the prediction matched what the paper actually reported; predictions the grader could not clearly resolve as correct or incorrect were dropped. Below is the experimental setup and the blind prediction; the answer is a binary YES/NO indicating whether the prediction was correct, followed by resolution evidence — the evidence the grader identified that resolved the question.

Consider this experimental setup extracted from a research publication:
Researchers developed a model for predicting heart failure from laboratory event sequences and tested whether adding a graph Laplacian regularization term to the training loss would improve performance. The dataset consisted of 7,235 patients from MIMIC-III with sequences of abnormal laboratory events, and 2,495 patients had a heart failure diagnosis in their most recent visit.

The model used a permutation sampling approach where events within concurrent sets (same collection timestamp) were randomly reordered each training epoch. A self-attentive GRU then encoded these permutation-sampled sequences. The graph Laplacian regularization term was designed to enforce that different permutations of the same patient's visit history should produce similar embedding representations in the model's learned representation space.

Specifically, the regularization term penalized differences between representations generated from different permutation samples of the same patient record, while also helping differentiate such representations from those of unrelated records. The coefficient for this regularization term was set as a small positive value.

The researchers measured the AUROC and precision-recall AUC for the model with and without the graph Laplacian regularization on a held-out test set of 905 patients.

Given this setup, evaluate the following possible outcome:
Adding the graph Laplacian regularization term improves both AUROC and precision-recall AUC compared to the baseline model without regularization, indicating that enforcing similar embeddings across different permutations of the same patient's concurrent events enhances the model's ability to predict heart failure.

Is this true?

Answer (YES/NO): YES